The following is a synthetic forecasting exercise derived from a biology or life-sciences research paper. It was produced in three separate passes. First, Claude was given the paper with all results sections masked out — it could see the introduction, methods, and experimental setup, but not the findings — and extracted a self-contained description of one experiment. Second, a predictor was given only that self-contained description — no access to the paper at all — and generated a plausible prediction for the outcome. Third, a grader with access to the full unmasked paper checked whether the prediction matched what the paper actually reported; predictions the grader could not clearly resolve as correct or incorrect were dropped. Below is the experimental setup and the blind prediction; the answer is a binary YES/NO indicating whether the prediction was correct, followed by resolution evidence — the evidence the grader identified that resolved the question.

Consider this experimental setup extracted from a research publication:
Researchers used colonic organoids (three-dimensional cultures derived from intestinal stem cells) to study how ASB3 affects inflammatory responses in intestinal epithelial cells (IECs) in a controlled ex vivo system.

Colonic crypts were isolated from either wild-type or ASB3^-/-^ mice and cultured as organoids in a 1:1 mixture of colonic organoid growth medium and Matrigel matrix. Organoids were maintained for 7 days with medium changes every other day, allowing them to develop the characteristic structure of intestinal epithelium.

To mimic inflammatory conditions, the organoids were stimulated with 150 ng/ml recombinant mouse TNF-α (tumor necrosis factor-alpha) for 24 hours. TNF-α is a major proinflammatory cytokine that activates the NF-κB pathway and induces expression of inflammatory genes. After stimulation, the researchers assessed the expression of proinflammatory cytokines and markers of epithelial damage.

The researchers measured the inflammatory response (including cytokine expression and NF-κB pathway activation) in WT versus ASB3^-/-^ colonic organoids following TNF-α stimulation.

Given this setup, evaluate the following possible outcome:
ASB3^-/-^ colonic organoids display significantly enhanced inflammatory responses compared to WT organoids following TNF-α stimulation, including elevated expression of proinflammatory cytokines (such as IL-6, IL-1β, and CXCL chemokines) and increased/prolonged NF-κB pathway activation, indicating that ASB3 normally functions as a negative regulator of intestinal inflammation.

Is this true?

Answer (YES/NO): NO